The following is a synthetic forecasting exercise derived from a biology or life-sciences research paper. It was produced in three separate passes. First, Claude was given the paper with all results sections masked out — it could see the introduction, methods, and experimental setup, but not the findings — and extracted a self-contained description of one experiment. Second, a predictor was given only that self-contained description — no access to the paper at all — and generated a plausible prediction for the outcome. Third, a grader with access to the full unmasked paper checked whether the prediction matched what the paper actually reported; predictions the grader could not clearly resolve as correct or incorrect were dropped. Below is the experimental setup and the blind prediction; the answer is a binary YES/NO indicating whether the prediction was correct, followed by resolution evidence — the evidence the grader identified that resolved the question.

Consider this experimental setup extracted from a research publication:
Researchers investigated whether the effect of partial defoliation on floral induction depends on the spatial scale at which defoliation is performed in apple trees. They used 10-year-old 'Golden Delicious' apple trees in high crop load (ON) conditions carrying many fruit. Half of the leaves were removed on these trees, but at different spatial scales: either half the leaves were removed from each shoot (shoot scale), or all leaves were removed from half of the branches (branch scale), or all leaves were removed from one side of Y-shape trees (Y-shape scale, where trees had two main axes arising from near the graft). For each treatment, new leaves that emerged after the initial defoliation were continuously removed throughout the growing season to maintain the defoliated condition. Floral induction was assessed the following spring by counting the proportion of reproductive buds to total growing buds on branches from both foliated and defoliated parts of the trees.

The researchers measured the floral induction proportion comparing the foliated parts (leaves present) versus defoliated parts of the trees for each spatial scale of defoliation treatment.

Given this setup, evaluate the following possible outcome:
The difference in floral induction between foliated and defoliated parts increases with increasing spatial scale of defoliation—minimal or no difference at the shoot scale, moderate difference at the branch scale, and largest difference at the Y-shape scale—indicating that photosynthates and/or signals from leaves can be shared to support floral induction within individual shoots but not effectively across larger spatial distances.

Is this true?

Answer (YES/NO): NO